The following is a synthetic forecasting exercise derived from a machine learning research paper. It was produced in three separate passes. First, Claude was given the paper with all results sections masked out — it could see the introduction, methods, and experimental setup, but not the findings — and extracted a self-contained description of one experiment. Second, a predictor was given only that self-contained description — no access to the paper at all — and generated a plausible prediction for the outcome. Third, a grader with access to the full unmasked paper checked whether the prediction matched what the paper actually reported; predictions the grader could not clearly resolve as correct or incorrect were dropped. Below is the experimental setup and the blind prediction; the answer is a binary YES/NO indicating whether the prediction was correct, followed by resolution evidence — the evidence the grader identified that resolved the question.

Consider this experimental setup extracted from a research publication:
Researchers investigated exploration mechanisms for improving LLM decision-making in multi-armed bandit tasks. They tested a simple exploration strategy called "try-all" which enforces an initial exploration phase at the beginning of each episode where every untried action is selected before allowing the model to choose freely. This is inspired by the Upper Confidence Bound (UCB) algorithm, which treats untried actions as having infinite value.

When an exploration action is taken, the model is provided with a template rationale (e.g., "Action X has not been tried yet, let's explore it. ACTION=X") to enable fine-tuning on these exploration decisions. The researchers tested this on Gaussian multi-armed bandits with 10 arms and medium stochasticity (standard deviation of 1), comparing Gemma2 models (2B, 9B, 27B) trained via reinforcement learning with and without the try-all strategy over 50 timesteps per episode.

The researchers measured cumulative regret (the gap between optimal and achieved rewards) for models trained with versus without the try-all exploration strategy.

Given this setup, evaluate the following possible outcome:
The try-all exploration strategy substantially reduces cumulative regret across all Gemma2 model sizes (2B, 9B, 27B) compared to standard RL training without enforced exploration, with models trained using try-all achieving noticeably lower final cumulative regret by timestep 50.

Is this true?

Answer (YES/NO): YES